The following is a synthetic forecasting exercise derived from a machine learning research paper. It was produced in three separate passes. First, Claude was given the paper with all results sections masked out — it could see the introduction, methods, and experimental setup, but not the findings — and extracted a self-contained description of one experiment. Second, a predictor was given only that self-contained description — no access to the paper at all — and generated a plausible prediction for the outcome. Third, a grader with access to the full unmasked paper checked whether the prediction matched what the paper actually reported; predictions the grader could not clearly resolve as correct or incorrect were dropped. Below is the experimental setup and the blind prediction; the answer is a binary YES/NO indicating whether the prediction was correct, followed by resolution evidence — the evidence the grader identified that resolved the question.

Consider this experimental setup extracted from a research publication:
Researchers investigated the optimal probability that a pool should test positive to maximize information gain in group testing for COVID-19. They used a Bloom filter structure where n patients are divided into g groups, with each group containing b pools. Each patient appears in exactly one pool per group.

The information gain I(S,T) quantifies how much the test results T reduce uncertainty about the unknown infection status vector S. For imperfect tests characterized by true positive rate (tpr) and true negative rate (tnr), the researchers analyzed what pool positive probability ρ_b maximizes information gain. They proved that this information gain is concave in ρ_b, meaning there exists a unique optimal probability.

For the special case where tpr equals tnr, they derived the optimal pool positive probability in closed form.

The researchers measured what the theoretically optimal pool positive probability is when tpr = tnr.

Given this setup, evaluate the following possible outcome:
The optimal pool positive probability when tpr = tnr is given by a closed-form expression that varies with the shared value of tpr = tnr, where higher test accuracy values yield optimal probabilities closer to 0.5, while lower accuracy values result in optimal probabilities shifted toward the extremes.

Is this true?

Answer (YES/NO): NO